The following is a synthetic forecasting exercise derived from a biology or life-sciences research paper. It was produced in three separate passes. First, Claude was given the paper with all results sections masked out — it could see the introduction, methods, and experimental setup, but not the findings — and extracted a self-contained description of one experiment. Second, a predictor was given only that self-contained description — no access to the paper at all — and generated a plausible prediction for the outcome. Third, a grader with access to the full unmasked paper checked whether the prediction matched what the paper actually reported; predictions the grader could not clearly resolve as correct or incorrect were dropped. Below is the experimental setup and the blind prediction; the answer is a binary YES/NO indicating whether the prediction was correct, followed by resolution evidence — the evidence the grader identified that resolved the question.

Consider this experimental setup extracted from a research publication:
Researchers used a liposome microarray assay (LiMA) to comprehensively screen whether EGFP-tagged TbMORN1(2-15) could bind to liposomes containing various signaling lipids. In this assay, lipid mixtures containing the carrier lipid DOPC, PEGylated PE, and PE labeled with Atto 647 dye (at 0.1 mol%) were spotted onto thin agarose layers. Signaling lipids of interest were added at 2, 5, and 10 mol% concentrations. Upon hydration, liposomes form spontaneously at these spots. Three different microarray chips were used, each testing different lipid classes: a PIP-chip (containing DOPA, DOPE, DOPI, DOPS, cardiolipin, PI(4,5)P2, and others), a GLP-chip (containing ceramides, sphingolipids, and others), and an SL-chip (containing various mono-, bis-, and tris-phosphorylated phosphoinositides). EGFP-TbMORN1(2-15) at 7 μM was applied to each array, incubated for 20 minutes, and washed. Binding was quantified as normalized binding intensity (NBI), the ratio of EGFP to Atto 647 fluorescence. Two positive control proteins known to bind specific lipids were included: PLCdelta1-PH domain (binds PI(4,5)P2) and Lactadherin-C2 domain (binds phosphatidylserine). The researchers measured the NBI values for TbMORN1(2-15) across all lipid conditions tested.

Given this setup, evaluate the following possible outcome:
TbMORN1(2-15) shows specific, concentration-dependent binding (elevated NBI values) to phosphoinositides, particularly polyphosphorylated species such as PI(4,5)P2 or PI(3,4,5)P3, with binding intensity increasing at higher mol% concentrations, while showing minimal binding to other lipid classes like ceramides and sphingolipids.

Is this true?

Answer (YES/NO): NO